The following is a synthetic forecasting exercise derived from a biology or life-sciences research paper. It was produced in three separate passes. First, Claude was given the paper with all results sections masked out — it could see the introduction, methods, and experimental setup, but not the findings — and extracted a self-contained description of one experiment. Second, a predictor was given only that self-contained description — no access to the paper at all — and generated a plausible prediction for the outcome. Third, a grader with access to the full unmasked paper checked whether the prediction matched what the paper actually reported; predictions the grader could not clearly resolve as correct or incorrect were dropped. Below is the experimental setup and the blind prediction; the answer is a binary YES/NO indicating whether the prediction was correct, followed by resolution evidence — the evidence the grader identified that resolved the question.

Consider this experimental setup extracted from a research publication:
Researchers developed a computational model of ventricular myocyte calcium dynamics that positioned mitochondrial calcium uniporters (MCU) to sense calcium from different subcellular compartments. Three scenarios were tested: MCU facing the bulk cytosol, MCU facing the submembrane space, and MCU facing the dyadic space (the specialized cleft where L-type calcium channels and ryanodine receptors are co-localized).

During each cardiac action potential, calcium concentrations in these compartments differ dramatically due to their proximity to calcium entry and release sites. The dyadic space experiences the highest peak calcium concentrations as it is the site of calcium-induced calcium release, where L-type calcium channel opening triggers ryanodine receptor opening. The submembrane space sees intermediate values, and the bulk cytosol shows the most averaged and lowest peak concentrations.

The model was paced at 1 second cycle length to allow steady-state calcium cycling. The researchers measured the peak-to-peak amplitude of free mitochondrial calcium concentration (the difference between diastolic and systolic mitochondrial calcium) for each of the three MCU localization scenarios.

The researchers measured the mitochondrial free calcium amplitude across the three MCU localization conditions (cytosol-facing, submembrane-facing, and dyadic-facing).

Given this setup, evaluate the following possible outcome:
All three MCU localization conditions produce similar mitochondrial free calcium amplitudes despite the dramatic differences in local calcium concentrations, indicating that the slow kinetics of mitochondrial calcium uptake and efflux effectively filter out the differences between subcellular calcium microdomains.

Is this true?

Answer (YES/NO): NO